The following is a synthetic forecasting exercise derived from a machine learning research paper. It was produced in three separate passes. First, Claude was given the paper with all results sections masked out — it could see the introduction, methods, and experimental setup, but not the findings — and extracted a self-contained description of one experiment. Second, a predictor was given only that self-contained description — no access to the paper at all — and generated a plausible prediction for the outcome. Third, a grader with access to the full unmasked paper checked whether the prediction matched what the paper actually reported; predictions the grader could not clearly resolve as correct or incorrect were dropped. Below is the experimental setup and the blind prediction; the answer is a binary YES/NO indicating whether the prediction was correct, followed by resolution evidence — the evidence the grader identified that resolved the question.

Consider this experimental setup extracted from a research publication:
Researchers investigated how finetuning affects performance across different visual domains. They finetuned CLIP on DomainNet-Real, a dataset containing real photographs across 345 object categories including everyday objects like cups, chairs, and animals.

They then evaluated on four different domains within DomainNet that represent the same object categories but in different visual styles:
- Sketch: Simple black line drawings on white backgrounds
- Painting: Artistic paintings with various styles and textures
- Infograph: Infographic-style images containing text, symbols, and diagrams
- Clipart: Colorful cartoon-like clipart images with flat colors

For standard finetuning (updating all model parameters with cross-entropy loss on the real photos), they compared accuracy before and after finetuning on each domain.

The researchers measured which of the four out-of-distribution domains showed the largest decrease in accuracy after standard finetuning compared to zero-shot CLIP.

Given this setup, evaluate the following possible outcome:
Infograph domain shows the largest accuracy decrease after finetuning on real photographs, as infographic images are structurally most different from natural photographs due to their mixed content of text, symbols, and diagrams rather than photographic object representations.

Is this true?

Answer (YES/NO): NO